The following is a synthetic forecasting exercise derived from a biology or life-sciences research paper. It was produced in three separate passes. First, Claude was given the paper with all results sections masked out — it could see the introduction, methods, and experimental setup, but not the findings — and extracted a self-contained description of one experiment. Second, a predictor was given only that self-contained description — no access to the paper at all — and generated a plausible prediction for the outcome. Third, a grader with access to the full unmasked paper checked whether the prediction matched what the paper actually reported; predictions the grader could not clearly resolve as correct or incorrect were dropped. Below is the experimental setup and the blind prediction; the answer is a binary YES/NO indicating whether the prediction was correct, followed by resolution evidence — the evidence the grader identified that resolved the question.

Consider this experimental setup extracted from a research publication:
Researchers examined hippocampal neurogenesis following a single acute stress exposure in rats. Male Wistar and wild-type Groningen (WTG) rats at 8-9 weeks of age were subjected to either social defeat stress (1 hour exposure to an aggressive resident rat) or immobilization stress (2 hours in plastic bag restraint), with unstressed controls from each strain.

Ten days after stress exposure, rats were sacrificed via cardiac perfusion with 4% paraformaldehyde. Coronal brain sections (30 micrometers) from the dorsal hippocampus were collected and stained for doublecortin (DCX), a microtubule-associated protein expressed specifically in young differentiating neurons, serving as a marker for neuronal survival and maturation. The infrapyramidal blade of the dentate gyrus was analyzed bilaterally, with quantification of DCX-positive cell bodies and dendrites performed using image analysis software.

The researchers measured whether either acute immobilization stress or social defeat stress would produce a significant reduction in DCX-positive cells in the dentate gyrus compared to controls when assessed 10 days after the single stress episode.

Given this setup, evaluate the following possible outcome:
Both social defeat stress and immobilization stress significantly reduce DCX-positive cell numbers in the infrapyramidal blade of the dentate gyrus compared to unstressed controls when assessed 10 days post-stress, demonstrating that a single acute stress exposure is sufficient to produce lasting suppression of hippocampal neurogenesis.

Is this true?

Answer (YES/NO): NO